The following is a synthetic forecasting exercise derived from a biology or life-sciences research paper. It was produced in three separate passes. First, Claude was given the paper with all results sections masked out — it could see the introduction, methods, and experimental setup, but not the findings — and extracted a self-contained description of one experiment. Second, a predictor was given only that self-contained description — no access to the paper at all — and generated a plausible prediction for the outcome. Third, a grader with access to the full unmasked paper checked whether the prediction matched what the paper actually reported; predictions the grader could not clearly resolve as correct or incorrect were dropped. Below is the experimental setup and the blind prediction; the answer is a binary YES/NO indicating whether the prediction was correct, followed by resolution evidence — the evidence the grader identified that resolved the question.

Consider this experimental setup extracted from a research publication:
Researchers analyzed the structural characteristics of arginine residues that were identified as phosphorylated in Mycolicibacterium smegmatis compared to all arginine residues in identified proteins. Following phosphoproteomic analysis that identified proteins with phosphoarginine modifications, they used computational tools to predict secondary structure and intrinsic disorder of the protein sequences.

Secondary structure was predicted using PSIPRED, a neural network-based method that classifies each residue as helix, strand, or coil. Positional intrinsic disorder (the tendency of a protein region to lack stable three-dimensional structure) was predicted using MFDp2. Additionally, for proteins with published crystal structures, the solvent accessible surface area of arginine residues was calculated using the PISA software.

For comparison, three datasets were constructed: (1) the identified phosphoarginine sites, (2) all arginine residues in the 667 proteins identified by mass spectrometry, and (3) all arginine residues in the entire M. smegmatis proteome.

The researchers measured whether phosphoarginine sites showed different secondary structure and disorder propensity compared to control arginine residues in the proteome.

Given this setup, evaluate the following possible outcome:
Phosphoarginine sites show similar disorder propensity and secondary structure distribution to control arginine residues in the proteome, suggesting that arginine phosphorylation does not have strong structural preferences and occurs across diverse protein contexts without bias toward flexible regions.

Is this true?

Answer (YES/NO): YES